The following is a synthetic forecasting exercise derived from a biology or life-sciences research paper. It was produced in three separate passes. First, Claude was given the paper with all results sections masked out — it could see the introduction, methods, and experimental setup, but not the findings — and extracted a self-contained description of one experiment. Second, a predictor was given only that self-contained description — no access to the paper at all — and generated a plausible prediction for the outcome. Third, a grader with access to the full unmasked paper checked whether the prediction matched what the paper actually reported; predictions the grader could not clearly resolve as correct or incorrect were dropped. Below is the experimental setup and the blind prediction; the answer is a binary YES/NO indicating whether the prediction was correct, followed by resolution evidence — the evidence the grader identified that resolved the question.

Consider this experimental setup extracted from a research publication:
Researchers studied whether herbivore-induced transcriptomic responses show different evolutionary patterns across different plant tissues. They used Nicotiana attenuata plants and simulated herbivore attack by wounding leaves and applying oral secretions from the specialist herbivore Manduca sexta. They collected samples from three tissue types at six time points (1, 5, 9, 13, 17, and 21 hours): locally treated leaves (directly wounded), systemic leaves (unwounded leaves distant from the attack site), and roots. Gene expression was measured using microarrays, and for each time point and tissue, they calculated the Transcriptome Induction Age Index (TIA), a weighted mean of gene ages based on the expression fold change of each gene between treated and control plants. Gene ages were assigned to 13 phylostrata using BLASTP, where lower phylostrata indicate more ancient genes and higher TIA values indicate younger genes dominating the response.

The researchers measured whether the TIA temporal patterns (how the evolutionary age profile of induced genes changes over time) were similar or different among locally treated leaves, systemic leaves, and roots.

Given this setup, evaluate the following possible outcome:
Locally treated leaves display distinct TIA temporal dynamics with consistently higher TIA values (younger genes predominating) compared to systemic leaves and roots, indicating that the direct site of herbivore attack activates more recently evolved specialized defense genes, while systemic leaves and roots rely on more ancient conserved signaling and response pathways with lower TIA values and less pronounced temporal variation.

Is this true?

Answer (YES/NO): NO